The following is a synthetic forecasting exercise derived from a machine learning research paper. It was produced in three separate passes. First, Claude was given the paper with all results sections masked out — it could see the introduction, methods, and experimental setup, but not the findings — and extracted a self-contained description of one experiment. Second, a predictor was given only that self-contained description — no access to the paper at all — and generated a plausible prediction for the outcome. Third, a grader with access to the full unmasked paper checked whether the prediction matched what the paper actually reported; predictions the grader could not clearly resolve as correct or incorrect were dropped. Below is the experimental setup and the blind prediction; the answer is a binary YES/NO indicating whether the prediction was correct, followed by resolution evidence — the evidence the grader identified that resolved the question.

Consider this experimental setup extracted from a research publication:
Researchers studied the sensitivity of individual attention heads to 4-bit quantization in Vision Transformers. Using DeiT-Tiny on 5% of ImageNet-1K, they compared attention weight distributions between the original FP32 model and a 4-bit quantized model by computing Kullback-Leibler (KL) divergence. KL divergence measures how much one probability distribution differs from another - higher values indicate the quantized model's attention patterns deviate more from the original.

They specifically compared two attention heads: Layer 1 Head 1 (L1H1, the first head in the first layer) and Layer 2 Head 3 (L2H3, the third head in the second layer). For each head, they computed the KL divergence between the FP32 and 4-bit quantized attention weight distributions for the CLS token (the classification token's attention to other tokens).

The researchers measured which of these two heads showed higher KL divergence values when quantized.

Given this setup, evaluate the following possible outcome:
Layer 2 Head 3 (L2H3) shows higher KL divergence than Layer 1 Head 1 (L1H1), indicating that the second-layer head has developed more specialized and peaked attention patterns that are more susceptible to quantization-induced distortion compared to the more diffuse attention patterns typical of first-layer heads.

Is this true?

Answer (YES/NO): YES